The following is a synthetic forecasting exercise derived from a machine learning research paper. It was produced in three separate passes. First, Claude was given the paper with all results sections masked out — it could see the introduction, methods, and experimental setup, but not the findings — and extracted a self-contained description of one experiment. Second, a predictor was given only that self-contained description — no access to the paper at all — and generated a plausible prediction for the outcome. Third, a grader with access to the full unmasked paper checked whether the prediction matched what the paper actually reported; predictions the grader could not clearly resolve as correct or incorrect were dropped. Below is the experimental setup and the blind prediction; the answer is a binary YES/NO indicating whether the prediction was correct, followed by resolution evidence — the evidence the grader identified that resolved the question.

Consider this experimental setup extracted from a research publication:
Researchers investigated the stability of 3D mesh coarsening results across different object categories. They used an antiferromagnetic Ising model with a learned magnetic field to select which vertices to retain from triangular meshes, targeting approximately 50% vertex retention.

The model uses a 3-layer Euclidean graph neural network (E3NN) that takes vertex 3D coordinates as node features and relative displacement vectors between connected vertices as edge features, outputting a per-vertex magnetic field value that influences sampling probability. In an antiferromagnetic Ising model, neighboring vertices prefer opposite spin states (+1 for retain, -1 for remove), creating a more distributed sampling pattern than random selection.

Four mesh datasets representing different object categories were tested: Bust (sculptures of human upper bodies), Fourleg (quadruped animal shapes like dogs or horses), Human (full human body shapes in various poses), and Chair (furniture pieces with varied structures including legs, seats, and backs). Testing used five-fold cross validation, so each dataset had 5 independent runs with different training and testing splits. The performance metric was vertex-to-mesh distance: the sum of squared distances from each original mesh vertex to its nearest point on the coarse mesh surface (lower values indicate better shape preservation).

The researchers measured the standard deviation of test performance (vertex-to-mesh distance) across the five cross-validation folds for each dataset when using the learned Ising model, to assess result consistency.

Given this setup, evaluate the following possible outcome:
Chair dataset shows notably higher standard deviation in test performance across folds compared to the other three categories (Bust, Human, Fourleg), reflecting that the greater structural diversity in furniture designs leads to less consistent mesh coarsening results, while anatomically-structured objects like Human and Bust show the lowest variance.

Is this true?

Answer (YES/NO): NO